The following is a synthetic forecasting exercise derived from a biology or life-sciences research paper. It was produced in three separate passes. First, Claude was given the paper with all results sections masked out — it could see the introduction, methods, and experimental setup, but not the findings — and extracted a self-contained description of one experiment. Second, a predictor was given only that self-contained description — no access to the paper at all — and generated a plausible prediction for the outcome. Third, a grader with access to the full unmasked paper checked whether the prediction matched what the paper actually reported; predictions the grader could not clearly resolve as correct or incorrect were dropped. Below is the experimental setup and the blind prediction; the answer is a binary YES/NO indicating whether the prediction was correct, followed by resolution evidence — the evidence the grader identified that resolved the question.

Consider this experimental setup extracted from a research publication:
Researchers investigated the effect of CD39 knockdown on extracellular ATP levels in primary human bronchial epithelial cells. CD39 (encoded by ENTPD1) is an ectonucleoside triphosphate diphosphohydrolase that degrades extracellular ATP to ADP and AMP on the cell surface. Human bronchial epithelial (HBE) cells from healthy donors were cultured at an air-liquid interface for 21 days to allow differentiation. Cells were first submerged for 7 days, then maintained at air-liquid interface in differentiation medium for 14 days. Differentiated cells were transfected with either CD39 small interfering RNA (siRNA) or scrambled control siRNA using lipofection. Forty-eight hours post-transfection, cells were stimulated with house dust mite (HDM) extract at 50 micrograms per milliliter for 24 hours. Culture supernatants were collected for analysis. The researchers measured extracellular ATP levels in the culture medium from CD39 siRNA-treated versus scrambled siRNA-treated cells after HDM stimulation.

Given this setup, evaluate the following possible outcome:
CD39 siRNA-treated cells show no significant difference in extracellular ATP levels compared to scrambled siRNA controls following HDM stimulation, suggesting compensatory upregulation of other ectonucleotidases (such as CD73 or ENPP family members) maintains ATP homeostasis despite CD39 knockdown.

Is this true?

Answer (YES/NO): NO